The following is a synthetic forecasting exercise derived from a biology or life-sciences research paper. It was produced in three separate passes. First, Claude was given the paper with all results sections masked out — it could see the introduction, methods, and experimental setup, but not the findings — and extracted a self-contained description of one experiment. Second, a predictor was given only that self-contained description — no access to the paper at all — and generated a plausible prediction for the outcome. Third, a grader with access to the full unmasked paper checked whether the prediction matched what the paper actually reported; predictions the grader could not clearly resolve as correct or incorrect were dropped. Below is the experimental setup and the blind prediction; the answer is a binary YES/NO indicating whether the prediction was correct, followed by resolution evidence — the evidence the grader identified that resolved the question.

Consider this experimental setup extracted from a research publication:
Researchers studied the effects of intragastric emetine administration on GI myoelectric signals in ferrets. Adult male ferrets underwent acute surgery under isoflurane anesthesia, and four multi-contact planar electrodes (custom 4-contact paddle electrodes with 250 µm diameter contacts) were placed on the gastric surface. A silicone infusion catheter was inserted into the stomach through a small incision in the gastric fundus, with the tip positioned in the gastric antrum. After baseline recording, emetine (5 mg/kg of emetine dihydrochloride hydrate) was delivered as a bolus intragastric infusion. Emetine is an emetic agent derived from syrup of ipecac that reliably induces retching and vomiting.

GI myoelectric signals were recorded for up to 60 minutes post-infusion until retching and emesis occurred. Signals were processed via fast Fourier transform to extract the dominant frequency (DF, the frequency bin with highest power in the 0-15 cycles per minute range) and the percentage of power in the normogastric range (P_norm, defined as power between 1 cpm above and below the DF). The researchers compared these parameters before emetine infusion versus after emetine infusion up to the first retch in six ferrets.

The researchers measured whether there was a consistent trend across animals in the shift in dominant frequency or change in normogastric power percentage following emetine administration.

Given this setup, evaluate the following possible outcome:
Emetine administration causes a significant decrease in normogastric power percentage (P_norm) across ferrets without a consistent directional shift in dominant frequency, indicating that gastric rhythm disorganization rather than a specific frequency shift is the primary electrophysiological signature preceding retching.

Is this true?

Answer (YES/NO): NO